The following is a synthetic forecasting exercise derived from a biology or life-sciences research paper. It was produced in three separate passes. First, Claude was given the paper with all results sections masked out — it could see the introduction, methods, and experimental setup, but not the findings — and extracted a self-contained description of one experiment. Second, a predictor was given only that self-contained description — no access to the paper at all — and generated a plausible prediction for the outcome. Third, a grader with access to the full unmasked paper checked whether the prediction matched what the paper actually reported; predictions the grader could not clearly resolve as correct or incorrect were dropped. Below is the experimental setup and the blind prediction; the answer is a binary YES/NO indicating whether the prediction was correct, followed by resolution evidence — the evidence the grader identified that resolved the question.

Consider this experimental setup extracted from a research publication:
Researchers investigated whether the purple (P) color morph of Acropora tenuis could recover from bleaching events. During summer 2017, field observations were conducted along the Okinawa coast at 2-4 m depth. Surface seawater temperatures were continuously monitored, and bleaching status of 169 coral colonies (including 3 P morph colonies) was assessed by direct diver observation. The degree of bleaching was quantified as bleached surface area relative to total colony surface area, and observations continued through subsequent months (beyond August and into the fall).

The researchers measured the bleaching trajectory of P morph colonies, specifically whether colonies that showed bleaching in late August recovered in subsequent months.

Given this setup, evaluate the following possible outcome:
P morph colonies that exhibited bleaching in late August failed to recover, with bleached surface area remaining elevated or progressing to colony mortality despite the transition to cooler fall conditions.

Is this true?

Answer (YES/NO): NO